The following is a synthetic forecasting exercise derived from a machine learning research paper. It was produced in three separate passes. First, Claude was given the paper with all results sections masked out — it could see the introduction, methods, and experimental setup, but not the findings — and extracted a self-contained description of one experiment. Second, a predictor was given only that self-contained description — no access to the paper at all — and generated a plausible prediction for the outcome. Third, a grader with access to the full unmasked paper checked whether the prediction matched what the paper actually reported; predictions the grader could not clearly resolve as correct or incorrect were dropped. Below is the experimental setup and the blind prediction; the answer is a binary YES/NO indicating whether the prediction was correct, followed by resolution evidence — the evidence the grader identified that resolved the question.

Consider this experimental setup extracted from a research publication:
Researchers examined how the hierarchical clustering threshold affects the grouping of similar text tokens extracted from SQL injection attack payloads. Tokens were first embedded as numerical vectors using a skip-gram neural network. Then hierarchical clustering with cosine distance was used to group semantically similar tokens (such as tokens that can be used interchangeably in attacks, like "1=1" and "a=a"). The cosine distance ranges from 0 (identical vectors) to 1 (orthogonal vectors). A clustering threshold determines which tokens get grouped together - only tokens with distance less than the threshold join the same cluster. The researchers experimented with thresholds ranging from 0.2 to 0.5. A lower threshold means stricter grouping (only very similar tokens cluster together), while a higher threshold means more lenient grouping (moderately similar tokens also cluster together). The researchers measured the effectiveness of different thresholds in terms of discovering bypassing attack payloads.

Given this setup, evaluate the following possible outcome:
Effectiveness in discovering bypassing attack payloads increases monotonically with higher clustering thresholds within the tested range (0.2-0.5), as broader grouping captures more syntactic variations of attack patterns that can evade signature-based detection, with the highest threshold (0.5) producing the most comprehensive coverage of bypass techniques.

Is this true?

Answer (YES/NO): NO